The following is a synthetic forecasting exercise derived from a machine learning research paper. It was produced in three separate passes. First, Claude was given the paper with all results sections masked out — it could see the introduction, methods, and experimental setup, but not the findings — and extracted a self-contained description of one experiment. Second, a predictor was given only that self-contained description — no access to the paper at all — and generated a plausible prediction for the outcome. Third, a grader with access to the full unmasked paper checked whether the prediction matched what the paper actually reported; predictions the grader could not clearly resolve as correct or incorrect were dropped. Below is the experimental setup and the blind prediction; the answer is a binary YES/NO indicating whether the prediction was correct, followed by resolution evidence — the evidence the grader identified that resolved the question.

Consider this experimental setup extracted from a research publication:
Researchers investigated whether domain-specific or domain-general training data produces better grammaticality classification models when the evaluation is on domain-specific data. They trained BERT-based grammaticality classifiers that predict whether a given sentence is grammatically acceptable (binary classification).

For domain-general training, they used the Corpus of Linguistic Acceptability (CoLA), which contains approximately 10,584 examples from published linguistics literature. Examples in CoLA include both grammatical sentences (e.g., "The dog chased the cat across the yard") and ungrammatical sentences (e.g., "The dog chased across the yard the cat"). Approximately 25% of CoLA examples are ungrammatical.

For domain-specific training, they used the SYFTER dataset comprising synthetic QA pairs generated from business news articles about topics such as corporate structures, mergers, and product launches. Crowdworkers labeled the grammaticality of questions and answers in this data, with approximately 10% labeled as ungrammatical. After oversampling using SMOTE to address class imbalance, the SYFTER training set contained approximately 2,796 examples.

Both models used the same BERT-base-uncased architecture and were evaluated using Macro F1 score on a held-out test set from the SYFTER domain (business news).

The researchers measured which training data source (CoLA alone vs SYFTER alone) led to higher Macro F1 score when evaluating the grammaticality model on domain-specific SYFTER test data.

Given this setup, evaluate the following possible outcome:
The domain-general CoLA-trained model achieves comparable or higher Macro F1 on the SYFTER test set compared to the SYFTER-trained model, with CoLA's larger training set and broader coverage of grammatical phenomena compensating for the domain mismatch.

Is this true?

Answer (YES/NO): NO